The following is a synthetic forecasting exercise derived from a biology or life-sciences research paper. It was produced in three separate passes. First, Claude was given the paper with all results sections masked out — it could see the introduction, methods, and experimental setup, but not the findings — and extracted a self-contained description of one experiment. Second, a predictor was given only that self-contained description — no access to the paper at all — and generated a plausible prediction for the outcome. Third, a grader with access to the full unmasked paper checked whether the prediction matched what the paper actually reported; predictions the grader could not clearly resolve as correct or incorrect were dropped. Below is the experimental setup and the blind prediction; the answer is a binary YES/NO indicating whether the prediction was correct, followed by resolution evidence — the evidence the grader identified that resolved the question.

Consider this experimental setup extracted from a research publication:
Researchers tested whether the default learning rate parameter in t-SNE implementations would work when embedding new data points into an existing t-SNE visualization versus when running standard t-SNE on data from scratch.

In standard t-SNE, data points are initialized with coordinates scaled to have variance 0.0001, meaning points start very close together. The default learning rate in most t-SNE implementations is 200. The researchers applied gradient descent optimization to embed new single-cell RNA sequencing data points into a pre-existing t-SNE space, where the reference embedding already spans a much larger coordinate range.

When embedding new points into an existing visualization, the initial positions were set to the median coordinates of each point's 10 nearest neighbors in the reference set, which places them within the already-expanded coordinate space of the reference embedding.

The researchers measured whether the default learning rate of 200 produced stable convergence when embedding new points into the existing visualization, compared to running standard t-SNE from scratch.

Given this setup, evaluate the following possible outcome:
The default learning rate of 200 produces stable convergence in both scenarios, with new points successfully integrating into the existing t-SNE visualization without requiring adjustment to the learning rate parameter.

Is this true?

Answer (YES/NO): NO